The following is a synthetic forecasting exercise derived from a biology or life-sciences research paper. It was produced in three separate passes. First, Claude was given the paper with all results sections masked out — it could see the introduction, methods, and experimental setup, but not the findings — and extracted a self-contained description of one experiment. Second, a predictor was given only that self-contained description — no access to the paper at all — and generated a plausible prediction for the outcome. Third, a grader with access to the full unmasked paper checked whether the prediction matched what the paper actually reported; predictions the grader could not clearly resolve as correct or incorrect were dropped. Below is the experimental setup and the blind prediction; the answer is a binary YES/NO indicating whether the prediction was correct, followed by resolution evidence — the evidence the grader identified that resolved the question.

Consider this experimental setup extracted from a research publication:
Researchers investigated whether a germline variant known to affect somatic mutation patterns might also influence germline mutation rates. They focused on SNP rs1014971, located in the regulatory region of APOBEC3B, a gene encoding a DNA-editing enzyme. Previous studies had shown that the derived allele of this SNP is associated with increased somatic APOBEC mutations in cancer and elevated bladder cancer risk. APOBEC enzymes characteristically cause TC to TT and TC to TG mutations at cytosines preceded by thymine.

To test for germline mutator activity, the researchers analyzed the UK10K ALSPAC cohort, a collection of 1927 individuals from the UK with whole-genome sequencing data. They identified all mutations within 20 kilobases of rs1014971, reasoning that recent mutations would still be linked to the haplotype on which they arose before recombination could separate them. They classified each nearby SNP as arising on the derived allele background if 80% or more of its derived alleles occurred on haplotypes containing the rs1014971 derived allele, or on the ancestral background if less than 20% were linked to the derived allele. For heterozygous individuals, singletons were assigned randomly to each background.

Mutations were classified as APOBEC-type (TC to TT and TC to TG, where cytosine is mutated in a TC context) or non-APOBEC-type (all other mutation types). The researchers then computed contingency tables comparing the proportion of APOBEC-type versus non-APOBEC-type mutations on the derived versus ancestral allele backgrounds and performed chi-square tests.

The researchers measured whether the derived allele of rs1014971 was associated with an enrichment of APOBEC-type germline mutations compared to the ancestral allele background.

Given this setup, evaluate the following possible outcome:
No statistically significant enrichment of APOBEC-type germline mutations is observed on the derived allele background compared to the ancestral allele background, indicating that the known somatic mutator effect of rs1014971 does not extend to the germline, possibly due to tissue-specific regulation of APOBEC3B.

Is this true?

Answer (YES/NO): NO